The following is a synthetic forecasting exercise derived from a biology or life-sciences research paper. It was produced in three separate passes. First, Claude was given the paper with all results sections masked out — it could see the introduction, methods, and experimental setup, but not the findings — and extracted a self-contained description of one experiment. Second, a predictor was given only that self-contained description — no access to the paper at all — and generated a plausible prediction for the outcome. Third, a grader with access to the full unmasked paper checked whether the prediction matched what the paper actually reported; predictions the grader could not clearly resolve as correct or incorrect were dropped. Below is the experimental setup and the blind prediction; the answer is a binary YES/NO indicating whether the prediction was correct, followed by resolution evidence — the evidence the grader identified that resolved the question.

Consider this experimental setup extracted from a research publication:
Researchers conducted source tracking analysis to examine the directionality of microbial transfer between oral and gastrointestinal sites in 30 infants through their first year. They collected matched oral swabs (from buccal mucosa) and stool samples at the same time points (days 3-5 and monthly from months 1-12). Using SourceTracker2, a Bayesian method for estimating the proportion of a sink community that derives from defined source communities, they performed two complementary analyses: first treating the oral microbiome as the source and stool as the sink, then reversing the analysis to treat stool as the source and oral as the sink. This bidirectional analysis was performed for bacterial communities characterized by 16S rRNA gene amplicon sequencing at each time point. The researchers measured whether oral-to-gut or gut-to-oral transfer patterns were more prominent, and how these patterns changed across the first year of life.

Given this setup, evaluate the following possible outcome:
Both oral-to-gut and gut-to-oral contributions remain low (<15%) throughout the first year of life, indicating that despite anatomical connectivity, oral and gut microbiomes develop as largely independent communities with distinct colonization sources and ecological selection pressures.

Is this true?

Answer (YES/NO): NO